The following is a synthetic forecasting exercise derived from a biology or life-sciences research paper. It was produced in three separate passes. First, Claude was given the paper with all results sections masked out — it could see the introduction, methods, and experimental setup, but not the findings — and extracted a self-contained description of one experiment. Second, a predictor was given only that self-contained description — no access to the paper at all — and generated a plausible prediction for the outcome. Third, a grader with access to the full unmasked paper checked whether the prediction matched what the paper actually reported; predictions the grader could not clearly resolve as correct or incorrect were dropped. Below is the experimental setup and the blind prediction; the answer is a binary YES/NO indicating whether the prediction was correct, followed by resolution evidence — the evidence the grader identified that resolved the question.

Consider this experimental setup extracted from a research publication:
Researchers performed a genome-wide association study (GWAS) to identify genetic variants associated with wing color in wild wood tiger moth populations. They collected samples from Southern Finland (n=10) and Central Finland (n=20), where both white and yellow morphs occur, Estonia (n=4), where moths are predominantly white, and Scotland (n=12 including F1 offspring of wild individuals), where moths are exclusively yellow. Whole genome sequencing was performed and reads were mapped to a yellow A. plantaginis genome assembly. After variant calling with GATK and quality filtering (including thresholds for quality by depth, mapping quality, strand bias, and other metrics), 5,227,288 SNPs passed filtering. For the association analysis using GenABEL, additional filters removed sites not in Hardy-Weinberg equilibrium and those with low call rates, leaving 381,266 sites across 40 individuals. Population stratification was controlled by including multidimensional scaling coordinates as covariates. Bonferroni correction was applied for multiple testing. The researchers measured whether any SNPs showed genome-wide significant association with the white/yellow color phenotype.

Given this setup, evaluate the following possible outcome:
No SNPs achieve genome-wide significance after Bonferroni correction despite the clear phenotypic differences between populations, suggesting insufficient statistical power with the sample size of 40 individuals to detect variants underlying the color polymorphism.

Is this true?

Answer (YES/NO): NO